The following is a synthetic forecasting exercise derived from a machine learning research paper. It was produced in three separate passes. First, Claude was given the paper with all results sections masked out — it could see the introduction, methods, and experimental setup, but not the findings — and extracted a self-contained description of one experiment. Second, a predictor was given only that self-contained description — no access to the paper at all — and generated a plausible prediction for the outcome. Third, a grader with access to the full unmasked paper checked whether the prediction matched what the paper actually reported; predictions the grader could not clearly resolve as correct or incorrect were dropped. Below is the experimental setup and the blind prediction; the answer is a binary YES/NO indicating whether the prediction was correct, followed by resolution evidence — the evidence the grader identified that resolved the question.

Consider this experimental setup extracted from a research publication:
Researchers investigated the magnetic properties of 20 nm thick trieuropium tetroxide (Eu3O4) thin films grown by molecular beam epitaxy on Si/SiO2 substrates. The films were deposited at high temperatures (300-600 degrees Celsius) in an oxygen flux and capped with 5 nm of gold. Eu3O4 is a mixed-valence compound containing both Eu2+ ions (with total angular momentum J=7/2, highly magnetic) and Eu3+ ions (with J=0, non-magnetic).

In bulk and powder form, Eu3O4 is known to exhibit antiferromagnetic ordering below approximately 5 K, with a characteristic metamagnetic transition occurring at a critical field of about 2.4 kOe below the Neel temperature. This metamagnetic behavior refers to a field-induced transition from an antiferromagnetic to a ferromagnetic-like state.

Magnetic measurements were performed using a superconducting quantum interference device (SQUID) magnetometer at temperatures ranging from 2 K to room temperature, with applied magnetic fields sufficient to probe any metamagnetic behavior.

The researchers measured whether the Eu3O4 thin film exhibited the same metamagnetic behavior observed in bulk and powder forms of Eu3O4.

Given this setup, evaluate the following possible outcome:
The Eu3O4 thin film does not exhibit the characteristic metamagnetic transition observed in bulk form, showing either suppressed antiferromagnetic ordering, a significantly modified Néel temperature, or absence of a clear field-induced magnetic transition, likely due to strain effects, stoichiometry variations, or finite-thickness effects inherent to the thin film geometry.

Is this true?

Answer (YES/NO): YES